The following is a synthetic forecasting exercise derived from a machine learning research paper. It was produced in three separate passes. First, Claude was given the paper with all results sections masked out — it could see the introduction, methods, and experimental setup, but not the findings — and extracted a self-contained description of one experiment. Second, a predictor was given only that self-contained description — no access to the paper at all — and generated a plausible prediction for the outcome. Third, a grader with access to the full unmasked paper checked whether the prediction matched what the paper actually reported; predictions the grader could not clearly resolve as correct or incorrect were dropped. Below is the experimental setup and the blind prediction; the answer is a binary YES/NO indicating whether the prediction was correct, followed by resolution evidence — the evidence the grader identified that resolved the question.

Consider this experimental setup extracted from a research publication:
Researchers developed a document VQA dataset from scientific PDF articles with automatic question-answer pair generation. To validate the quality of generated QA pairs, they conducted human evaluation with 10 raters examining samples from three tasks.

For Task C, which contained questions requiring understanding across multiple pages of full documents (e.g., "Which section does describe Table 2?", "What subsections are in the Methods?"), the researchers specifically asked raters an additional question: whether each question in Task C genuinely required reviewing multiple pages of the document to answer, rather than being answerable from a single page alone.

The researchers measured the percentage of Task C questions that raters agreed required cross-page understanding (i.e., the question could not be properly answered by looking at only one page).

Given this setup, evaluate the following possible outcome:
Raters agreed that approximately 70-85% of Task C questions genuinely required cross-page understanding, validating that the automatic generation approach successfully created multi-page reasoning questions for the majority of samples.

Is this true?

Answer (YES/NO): YES